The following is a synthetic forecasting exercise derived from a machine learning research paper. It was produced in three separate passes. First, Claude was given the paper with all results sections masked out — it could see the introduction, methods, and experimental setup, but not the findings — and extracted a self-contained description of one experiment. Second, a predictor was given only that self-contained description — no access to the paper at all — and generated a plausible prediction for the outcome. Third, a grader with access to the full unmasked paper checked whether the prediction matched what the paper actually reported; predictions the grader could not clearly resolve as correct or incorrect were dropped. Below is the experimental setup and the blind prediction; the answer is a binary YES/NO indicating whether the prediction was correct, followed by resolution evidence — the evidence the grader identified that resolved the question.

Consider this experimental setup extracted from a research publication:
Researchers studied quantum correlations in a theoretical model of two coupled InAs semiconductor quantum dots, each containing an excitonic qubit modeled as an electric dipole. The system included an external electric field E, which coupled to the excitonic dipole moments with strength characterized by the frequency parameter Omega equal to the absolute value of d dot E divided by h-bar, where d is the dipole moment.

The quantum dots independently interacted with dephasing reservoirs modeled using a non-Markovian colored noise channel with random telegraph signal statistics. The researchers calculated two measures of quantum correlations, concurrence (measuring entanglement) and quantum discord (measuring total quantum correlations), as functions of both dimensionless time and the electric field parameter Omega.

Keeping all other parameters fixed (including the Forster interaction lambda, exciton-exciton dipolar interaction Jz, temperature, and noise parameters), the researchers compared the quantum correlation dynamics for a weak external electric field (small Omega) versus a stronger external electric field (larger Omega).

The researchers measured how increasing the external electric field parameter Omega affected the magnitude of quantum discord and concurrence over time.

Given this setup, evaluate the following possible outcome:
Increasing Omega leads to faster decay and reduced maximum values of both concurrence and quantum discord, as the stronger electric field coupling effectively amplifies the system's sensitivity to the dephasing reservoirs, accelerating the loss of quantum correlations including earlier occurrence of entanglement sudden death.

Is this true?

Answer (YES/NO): NO